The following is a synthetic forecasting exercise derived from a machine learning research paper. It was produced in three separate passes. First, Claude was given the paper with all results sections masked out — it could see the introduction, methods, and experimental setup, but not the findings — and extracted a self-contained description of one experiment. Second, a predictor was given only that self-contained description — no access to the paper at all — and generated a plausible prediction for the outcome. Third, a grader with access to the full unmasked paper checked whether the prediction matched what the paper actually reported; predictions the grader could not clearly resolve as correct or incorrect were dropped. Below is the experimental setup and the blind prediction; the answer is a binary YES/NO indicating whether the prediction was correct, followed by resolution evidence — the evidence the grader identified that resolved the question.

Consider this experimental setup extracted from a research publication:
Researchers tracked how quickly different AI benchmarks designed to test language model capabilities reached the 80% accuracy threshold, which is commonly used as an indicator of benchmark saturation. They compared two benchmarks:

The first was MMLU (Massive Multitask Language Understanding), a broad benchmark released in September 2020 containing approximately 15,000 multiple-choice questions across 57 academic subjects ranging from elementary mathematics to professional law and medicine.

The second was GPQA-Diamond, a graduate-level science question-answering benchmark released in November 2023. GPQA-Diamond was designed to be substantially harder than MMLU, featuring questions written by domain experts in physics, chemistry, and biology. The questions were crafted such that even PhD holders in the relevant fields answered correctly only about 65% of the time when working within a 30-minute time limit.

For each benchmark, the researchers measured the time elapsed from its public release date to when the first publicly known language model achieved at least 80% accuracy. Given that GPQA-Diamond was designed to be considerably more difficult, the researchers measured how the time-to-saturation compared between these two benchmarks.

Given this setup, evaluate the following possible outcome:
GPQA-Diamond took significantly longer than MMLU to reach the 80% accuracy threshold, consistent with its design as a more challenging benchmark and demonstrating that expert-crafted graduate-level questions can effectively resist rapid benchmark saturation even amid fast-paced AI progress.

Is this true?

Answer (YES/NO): NO